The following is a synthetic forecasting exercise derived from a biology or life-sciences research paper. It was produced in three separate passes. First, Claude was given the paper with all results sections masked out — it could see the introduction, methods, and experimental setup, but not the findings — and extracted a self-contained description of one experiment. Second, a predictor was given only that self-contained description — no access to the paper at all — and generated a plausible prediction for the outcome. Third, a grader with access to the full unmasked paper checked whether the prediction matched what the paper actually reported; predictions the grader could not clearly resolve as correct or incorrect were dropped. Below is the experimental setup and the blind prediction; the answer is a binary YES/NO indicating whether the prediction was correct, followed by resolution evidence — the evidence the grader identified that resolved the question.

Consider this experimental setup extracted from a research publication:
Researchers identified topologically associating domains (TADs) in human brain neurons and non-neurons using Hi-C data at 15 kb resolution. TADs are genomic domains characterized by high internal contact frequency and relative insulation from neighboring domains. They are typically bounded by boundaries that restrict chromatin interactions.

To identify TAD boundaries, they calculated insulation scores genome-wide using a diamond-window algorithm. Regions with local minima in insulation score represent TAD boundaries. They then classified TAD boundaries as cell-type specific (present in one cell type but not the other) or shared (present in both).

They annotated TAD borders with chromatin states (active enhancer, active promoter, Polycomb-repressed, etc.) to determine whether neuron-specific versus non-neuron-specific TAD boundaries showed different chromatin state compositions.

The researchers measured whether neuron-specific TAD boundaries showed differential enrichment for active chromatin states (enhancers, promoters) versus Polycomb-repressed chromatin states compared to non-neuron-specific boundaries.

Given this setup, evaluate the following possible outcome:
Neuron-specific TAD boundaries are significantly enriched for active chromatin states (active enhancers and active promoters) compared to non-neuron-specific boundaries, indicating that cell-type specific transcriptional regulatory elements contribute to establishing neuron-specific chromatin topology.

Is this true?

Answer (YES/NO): YES